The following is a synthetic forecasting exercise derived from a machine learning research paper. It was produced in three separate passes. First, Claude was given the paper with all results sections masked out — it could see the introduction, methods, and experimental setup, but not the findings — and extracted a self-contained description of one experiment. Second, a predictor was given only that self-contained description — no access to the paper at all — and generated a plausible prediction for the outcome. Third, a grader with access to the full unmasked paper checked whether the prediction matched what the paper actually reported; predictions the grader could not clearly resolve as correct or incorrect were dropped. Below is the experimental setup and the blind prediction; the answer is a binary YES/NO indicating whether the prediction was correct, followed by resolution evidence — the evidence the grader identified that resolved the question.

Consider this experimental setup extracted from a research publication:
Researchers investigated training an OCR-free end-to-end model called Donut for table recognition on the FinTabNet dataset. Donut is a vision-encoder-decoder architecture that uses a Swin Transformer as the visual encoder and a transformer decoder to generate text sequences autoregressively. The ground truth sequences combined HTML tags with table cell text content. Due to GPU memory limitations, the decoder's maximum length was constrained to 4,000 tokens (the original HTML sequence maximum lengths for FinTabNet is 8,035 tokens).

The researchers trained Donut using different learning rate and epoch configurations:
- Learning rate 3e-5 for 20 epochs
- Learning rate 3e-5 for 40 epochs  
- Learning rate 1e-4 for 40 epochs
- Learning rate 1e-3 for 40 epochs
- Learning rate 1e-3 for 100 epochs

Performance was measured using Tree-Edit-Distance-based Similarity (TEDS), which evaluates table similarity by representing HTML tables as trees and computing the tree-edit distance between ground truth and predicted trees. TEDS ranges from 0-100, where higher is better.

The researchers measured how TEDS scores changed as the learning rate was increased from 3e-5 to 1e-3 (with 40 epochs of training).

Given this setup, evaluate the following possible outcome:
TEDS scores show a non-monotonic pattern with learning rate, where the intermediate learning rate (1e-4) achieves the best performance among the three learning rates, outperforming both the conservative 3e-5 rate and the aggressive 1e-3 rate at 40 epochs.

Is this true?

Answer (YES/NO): NO